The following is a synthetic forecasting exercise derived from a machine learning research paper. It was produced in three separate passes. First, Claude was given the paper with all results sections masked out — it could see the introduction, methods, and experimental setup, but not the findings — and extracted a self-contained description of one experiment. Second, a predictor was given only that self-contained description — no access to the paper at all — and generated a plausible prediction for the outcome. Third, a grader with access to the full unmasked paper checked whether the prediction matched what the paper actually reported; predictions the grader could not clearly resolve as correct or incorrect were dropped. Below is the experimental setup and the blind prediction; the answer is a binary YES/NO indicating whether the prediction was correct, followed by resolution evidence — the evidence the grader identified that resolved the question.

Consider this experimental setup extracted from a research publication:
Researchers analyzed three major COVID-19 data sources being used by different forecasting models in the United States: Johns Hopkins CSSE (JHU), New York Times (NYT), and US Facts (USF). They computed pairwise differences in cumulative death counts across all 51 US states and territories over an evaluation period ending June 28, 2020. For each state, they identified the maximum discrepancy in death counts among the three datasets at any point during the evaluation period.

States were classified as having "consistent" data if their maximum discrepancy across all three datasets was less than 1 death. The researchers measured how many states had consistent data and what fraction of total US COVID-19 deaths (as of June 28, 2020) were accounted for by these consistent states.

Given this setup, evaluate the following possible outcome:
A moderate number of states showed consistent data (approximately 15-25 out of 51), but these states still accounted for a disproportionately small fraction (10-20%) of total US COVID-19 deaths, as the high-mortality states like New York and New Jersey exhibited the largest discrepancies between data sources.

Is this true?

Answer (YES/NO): NO